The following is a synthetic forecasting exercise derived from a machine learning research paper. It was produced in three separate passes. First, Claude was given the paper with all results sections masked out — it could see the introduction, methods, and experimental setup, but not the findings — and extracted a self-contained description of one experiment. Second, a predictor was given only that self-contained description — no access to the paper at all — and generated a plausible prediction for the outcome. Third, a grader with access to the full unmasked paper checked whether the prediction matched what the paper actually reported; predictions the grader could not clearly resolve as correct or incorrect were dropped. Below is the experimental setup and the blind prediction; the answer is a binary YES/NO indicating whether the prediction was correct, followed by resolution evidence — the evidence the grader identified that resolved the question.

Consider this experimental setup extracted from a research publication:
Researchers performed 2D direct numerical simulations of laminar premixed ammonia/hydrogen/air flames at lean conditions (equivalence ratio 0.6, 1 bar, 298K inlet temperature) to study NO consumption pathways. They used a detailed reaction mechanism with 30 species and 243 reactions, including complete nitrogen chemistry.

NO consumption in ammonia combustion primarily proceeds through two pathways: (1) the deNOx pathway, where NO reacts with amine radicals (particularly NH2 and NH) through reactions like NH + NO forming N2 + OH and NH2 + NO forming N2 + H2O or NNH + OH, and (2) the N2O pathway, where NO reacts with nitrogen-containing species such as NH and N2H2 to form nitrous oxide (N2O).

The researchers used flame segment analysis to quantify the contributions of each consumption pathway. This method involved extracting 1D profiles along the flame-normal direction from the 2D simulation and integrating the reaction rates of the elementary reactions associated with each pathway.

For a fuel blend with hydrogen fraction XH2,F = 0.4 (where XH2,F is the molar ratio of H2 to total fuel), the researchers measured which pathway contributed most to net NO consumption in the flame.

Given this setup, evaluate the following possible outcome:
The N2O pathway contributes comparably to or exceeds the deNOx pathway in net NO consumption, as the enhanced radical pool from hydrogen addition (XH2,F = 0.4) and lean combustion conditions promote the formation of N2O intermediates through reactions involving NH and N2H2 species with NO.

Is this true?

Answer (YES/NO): NO